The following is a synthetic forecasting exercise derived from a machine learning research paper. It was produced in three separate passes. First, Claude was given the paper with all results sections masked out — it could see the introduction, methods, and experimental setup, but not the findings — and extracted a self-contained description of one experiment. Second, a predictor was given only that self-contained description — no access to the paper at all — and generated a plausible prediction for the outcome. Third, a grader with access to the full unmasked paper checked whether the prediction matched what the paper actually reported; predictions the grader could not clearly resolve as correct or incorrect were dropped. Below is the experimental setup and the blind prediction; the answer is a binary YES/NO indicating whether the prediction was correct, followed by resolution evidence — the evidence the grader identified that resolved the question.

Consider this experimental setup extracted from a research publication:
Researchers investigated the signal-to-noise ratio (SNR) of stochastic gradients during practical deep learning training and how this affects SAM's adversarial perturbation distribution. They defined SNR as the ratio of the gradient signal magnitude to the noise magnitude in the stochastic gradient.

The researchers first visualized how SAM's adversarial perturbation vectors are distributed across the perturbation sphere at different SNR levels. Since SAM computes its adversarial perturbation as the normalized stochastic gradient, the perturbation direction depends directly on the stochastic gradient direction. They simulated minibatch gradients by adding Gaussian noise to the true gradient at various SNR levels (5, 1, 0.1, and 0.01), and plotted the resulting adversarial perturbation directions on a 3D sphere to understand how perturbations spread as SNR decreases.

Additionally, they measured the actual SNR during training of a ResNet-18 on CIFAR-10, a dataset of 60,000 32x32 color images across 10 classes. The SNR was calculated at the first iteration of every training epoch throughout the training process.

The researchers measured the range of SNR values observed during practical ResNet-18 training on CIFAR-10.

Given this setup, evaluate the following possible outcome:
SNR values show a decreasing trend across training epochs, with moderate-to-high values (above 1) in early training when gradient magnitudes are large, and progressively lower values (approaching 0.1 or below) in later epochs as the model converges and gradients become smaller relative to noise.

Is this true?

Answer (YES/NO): NO